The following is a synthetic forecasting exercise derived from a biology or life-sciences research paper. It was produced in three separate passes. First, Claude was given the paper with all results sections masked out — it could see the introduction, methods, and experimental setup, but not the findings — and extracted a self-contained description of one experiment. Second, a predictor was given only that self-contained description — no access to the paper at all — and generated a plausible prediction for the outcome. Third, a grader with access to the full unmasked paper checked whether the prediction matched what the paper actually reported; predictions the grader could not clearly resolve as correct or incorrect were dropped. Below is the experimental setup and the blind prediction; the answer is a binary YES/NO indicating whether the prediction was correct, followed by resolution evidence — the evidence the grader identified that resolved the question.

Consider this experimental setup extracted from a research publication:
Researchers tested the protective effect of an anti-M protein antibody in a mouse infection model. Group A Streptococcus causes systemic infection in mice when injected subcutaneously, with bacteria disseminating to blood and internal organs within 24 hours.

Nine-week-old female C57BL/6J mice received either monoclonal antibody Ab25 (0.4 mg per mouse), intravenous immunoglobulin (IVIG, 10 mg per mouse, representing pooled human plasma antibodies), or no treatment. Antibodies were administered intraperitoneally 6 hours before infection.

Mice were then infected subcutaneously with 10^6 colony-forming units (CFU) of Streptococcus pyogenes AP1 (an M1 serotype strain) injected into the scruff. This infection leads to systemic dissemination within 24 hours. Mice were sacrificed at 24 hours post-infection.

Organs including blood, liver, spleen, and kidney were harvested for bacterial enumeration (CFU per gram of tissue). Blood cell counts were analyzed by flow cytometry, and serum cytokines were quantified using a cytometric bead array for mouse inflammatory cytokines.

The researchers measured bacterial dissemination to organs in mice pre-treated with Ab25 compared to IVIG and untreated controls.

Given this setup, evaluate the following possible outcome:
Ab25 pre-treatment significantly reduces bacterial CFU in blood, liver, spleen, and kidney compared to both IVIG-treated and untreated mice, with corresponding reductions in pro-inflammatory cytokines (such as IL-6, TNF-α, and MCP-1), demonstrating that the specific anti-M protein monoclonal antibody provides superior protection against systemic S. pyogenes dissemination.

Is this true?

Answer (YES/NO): NO